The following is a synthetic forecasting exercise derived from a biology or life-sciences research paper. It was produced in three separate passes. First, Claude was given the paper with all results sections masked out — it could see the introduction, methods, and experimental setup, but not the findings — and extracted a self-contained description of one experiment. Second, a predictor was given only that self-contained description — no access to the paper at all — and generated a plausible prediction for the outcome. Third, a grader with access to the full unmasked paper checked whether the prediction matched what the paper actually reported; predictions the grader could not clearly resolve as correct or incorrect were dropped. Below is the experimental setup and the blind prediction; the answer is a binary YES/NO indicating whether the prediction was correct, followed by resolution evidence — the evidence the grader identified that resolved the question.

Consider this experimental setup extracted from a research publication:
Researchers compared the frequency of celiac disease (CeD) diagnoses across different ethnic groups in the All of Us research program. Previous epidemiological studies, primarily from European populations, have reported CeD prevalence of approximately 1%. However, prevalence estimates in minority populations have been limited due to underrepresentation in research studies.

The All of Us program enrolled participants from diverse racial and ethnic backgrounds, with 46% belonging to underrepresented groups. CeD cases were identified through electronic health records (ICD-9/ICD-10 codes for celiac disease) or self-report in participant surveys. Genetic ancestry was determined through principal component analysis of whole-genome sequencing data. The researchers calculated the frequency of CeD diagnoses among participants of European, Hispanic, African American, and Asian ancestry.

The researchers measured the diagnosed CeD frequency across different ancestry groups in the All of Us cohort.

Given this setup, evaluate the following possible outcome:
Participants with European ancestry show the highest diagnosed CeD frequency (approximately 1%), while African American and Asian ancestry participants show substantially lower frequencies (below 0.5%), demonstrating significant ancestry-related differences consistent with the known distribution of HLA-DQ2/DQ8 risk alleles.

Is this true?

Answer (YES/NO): YES